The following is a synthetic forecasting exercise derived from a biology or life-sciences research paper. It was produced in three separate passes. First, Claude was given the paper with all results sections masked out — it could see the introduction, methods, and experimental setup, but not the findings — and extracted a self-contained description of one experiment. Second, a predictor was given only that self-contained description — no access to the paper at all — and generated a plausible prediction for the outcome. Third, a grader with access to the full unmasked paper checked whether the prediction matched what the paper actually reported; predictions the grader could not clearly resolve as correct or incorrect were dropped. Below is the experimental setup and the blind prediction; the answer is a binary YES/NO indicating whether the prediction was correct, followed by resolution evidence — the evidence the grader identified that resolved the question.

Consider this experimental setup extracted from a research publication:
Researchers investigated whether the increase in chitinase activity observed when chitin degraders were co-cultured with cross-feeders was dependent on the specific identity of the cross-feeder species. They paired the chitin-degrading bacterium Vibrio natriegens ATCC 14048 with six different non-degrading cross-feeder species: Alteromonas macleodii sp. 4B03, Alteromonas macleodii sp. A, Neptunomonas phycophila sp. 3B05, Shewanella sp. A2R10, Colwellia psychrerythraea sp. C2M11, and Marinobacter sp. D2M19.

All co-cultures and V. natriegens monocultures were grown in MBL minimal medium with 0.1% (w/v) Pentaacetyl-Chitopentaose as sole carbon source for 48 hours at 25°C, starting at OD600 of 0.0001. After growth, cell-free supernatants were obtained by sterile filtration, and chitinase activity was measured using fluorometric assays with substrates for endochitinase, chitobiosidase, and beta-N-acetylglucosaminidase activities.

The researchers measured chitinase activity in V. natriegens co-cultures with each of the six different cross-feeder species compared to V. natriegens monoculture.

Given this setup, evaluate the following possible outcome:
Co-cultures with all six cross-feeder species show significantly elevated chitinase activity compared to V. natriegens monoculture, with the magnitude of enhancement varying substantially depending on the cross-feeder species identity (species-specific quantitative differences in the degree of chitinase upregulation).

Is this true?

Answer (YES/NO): NO